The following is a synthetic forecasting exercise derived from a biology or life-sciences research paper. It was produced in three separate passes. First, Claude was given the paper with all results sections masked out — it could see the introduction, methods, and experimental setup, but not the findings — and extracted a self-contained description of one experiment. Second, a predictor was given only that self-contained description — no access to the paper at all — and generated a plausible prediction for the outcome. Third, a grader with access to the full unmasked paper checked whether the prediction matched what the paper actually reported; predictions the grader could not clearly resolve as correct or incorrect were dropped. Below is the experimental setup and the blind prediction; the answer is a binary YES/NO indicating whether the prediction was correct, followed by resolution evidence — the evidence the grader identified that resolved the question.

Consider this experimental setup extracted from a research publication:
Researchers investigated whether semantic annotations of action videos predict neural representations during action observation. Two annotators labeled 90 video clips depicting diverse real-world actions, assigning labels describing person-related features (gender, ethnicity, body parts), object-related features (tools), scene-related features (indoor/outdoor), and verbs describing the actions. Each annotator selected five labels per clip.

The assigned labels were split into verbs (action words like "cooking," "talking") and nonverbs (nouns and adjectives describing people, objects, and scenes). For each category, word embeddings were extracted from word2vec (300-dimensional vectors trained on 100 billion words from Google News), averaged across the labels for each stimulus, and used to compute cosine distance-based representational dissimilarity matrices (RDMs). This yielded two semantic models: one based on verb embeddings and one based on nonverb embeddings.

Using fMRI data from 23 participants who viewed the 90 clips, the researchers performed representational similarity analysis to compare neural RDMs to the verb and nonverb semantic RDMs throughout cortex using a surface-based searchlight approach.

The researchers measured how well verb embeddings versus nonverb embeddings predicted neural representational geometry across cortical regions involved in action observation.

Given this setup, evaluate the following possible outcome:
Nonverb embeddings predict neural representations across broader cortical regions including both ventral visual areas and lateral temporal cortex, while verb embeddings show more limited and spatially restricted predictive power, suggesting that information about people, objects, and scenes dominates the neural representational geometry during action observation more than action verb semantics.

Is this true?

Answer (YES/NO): NO